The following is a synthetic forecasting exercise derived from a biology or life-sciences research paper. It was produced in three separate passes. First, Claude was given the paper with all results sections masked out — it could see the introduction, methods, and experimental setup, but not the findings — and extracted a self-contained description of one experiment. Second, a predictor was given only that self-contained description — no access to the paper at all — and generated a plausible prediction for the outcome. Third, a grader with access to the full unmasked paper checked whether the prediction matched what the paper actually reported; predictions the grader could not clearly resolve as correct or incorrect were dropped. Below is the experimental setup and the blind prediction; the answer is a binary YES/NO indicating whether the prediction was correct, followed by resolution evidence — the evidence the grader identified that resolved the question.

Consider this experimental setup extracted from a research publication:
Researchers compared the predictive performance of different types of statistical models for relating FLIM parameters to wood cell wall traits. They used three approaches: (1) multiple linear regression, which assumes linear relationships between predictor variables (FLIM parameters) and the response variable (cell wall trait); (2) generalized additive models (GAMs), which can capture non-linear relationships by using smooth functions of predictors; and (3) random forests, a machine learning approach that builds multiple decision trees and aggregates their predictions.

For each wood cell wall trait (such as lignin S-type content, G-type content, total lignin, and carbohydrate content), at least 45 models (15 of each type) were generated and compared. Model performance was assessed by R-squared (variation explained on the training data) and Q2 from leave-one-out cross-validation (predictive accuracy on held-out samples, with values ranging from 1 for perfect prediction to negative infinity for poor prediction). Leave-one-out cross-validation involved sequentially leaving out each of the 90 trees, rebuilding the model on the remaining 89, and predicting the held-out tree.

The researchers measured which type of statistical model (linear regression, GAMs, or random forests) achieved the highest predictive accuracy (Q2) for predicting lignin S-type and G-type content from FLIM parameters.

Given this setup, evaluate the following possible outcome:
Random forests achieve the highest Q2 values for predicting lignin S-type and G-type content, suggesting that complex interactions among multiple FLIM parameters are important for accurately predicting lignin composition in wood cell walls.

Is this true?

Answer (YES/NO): NO